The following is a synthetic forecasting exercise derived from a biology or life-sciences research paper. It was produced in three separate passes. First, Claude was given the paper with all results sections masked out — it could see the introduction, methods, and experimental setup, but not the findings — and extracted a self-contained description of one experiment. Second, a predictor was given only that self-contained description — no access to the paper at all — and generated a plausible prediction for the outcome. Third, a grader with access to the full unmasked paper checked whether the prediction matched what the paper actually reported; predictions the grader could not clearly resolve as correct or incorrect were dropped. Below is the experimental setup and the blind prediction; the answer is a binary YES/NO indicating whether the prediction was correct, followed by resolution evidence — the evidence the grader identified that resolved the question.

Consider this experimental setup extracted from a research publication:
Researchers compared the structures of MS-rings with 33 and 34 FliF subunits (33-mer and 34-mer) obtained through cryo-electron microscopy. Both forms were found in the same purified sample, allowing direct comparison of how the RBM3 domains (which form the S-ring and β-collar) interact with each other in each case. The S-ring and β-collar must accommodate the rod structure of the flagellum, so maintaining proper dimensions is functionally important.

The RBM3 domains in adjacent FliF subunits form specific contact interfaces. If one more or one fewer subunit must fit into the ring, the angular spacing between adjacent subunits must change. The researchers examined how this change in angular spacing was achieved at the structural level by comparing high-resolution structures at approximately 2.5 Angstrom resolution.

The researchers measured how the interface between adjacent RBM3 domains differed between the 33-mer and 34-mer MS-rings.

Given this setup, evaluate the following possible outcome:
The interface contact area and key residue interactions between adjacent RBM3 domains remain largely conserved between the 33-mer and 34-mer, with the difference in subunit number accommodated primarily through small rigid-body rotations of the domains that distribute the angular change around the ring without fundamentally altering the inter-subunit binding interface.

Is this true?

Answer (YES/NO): YES